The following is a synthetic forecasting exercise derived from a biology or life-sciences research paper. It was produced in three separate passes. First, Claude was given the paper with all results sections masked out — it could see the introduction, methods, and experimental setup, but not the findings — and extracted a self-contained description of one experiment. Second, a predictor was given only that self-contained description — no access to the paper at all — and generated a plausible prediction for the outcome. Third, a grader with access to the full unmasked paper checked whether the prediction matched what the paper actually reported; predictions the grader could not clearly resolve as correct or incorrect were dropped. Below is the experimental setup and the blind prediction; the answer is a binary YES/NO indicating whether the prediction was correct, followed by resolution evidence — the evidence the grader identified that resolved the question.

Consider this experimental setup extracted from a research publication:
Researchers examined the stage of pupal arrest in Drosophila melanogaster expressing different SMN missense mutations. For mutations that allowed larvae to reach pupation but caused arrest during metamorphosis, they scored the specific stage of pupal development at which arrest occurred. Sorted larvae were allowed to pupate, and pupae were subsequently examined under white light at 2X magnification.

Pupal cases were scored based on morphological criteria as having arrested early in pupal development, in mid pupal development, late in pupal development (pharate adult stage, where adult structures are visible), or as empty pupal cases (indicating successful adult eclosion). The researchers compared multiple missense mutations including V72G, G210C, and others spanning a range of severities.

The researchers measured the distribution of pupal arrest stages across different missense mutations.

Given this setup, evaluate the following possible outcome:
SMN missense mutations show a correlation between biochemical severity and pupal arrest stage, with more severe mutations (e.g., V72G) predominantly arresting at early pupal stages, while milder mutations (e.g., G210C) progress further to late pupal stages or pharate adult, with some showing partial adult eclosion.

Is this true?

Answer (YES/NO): YES